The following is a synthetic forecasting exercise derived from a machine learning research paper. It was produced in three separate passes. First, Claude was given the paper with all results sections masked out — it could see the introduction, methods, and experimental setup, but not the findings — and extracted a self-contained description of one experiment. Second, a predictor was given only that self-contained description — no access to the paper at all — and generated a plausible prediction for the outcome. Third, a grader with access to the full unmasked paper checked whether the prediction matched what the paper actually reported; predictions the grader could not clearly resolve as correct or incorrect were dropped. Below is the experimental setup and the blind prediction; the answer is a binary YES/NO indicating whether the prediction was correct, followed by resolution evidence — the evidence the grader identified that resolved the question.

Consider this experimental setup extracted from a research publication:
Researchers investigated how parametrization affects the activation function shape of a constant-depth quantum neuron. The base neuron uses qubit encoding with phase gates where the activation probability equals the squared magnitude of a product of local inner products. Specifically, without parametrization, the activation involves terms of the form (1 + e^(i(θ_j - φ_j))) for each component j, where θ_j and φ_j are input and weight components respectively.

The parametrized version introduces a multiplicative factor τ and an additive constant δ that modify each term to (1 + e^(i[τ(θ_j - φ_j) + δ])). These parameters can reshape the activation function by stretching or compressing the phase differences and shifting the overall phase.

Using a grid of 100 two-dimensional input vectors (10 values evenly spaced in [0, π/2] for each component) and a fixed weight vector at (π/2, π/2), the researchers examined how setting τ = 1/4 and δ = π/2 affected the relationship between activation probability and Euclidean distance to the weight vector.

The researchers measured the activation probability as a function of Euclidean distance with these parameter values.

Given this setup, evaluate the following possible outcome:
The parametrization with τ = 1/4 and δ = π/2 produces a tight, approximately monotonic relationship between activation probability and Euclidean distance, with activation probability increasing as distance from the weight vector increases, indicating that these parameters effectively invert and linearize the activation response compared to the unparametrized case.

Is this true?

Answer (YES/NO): YES